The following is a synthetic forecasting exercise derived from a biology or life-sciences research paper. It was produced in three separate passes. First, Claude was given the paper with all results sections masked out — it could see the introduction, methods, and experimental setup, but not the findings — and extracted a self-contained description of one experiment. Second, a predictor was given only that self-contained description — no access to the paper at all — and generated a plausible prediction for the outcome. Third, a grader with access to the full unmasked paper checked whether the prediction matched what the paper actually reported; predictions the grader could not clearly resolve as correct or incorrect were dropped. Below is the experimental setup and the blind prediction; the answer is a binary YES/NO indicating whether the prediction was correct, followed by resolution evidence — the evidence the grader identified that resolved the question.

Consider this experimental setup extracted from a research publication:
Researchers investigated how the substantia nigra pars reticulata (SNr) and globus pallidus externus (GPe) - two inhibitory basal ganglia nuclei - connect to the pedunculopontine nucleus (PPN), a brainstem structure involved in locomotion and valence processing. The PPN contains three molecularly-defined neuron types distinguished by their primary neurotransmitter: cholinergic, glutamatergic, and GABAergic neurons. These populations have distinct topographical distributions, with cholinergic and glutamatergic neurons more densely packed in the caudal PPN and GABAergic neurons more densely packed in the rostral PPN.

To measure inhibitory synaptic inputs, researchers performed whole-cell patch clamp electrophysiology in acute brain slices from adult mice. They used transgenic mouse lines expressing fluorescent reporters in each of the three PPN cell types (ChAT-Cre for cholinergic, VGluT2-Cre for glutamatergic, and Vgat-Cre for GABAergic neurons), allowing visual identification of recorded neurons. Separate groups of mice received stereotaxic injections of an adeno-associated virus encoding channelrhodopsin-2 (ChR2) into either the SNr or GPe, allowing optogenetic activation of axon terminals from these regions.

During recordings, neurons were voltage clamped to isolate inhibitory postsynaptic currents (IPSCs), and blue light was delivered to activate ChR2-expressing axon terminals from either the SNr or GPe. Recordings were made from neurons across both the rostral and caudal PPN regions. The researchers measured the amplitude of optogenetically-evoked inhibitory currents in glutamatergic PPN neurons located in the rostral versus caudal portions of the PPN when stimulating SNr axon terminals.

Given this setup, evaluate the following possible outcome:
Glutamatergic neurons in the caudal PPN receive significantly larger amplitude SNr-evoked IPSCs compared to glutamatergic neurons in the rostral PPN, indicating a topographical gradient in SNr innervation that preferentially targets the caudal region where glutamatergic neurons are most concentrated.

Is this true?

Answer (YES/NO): YES